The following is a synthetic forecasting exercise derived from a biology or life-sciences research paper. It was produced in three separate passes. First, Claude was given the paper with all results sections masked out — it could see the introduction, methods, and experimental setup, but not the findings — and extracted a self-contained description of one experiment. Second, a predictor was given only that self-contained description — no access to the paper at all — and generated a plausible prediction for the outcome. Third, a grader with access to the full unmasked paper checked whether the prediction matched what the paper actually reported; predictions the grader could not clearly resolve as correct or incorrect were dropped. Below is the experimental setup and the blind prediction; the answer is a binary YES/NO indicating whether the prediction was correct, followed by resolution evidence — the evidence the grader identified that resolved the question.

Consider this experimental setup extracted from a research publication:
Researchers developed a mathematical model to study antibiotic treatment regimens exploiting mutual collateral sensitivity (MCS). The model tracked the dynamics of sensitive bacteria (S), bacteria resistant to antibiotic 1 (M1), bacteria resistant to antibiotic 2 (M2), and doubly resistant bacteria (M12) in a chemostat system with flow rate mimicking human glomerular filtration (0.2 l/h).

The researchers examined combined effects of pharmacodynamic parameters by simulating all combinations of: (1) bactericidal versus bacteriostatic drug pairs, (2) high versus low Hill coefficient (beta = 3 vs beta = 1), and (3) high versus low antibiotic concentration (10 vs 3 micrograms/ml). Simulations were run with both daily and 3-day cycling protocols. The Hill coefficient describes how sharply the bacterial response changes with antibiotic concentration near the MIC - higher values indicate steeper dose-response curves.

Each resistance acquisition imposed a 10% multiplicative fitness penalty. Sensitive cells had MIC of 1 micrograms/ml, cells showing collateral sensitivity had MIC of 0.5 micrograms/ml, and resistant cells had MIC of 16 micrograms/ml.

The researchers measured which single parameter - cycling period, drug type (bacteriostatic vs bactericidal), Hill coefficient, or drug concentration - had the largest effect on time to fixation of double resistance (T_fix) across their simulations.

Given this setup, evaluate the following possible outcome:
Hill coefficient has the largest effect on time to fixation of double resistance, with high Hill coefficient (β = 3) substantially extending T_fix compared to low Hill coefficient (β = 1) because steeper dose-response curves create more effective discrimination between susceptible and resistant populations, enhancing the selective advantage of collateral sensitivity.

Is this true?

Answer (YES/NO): NO